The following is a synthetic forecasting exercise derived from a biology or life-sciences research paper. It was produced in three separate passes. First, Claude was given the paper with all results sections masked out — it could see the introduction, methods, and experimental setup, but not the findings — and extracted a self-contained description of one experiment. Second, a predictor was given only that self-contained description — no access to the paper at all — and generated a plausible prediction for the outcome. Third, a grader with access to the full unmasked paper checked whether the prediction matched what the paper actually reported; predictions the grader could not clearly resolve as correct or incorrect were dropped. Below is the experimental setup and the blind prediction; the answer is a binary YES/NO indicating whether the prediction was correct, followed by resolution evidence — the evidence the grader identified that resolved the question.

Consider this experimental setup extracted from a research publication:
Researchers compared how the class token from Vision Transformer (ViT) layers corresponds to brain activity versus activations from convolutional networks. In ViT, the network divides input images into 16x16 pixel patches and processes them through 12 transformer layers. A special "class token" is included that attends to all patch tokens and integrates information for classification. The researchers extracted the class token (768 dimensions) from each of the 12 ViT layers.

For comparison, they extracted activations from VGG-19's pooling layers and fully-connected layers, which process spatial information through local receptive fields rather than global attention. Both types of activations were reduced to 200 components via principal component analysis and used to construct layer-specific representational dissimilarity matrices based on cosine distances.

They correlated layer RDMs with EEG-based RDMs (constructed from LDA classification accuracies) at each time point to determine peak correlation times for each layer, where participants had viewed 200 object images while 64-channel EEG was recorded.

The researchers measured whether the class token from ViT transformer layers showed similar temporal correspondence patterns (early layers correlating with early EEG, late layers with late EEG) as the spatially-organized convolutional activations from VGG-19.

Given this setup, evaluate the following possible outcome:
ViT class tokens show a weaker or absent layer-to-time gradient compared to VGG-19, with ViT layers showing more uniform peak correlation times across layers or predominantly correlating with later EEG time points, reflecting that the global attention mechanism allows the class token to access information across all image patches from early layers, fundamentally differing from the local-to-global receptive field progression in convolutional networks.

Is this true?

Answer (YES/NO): NO